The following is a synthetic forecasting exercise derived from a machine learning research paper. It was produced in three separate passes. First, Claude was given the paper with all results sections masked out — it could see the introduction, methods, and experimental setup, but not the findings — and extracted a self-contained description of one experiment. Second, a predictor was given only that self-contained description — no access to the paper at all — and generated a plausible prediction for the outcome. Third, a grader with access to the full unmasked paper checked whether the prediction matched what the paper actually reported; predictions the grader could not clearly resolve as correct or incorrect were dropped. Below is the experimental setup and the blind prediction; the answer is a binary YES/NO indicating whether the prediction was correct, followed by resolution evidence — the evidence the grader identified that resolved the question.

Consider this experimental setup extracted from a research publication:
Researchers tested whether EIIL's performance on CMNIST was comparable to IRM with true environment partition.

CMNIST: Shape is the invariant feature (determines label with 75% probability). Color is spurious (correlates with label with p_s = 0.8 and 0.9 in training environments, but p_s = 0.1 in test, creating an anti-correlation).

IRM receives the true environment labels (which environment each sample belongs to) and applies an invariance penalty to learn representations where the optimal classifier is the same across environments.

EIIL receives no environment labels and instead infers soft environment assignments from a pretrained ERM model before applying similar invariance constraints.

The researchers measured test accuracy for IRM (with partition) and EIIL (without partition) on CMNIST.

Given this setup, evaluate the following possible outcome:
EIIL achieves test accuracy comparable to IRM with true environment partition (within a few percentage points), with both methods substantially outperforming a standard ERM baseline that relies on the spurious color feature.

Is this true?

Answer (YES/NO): YES